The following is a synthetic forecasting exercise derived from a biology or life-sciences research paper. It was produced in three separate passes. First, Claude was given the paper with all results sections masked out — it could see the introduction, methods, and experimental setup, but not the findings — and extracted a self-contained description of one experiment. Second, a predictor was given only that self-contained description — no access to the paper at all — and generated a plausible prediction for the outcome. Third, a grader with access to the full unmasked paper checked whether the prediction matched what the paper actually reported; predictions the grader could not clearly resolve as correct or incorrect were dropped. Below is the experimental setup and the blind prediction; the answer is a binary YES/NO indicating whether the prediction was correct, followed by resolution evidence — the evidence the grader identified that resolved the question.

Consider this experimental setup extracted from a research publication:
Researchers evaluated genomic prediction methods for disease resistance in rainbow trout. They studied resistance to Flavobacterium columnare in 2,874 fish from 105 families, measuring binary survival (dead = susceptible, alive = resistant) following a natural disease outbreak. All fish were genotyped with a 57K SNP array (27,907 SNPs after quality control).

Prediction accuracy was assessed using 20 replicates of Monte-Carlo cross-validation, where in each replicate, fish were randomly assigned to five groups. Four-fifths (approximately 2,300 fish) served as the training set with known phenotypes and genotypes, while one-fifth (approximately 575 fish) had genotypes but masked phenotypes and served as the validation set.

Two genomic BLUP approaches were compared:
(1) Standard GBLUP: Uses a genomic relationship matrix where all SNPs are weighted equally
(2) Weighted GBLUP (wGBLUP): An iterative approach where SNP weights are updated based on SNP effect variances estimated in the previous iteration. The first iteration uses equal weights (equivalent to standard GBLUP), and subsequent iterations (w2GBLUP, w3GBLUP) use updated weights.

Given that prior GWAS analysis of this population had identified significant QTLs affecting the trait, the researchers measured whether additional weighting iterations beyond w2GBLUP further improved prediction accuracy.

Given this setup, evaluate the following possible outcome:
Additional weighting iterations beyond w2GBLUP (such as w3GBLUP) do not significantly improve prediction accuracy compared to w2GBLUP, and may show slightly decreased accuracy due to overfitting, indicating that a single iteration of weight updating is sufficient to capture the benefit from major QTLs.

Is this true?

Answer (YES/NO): YES